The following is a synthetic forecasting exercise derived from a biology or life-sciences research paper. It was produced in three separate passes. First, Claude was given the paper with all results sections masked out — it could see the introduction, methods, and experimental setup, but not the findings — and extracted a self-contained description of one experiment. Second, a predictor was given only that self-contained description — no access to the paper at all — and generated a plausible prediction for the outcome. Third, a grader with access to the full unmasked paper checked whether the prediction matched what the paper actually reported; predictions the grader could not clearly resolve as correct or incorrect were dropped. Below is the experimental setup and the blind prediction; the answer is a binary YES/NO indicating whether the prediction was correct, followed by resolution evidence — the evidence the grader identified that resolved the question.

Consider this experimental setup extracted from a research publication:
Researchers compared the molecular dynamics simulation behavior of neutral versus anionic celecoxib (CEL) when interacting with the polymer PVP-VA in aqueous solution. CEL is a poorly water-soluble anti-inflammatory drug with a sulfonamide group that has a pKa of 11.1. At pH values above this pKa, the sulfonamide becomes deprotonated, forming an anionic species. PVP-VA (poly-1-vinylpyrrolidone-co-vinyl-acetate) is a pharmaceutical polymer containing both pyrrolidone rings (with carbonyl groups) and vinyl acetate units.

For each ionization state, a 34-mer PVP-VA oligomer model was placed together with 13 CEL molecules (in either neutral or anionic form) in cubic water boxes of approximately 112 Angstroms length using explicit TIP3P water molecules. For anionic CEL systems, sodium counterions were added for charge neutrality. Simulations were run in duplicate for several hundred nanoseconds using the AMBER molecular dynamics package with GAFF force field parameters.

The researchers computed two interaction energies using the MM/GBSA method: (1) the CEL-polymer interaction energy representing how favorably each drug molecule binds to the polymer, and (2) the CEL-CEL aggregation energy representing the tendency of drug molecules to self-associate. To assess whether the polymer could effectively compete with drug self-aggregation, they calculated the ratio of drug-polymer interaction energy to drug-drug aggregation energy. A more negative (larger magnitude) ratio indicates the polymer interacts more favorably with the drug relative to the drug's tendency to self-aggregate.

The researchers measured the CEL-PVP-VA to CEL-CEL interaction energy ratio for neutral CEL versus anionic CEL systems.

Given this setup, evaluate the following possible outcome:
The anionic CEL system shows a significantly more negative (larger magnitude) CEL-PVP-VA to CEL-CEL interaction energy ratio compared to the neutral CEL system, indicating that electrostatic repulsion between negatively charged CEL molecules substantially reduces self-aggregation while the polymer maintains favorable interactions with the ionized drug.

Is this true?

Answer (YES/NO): YES